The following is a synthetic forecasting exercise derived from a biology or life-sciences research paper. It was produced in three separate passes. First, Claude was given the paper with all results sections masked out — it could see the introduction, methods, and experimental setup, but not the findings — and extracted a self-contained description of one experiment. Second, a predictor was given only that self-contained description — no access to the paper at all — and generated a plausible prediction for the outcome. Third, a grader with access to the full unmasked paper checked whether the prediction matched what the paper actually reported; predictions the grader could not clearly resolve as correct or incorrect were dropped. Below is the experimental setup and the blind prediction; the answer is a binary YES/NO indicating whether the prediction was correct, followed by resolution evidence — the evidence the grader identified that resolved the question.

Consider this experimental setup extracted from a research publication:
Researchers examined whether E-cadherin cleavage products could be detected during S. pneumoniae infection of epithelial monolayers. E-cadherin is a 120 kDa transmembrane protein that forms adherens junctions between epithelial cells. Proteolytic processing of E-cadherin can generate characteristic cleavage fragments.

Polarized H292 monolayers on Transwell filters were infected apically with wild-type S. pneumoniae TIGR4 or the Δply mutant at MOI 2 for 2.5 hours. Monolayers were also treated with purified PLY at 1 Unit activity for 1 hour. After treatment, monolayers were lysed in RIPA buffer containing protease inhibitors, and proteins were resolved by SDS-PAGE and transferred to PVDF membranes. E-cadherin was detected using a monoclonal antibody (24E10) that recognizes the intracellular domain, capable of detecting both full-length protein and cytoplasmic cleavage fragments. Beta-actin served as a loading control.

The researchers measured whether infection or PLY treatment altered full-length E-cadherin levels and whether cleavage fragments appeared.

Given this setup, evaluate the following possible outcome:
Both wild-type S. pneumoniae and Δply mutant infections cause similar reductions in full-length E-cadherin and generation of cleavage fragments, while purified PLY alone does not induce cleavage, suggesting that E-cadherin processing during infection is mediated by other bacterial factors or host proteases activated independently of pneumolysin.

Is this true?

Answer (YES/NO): NO